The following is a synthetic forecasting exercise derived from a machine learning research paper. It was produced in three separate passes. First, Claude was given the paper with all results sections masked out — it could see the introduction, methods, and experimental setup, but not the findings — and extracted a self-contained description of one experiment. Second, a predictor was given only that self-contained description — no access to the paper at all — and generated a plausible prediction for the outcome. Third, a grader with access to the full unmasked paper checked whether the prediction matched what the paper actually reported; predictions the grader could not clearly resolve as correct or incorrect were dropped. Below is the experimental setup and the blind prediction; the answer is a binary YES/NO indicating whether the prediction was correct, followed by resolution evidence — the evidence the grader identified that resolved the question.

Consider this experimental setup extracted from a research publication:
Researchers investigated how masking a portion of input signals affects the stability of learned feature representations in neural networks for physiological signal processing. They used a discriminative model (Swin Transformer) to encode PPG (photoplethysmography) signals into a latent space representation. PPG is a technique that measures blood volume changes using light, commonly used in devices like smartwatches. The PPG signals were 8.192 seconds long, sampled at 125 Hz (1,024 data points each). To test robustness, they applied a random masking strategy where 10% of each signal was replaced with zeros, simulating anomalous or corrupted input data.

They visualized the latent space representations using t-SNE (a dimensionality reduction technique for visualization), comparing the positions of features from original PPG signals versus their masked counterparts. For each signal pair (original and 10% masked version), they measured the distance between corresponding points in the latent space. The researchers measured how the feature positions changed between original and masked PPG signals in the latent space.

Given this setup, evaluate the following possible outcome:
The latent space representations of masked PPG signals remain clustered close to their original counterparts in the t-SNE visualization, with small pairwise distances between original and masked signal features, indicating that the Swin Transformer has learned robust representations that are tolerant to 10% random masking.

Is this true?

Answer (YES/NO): NO